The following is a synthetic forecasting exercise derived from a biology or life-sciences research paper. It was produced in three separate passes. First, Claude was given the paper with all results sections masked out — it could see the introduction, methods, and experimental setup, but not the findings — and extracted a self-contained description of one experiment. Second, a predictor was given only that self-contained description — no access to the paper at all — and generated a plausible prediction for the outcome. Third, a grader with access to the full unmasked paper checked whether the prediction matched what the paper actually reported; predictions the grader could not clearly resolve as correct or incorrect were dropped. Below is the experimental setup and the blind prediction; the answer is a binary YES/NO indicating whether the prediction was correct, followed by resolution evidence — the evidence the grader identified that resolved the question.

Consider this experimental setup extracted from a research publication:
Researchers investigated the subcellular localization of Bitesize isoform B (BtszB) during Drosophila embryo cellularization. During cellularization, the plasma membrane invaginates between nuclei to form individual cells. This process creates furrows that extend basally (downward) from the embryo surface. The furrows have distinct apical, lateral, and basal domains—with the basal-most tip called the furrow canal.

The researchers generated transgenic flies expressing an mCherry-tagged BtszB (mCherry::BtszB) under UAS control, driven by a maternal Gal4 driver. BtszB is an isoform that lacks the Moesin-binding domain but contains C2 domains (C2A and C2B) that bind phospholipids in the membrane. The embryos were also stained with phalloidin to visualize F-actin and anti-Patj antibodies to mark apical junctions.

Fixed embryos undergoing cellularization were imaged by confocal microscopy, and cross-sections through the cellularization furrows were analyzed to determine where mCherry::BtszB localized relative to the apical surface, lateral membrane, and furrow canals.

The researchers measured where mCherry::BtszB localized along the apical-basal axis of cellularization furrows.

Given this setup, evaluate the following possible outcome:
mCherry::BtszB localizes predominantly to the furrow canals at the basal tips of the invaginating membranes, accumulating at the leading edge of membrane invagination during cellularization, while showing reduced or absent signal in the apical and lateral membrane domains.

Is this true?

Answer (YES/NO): NO